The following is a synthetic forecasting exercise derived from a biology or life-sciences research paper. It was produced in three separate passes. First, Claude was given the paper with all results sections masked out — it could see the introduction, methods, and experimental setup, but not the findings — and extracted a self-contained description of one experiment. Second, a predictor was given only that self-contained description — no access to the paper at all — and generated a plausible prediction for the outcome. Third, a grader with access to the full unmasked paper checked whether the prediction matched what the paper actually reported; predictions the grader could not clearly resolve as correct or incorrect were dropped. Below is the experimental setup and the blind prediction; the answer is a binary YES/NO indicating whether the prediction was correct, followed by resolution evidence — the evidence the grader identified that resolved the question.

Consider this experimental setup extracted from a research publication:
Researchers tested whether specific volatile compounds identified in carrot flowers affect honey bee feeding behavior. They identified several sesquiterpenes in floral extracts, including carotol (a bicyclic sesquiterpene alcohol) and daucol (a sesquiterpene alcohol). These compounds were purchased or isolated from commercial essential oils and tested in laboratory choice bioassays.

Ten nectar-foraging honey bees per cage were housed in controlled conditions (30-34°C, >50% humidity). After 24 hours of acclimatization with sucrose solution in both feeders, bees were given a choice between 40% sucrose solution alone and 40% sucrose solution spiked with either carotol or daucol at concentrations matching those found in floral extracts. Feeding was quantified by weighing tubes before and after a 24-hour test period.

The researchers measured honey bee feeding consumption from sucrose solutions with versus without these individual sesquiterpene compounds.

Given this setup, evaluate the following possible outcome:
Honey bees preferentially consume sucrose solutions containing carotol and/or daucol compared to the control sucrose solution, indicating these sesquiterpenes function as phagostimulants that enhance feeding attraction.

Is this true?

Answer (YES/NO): NO